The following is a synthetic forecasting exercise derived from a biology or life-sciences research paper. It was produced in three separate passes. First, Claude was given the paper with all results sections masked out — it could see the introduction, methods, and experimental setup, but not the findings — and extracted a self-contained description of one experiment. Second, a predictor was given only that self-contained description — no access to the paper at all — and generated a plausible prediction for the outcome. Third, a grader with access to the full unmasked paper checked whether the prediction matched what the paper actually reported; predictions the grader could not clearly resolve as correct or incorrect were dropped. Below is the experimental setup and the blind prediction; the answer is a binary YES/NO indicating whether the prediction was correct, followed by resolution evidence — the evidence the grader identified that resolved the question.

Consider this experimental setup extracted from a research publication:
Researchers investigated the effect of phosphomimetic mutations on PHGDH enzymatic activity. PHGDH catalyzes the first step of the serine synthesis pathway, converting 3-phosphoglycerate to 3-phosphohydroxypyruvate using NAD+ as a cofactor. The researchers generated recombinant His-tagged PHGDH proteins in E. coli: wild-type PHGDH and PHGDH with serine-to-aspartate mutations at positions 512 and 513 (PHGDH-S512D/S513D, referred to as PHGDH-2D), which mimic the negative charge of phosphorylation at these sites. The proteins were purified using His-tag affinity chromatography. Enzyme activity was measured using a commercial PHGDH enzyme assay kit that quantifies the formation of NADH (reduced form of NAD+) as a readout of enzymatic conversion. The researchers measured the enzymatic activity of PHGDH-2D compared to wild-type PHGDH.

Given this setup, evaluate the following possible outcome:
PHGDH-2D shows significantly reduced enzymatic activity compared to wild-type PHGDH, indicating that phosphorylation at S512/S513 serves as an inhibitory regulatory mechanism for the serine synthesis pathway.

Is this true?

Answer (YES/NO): YES